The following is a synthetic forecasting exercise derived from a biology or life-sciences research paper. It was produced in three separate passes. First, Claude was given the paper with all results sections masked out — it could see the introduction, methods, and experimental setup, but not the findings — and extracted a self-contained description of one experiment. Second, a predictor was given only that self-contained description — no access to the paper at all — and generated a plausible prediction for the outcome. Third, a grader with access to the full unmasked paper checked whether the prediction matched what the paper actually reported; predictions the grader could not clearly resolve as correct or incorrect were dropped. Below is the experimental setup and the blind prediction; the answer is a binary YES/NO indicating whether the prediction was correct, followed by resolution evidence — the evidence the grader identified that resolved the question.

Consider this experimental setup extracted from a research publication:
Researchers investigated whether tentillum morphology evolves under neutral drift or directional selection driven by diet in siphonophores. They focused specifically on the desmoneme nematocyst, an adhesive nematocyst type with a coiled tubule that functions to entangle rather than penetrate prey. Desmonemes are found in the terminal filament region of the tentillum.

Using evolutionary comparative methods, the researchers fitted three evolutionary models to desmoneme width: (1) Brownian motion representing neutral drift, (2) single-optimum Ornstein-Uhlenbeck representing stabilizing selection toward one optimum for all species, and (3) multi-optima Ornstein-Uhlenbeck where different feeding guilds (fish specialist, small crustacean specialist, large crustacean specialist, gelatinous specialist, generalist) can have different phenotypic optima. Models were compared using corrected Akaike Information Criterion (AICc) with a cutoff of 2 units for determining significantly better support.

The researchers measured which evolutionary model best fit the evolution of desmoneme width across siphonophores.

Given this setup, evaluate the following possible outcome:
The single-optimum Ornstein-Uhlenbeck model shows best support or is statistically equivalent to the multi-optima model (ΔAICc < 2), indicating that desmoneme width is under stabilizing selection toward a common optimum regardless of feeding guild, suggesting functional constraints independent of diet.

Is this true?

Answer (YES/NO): NO